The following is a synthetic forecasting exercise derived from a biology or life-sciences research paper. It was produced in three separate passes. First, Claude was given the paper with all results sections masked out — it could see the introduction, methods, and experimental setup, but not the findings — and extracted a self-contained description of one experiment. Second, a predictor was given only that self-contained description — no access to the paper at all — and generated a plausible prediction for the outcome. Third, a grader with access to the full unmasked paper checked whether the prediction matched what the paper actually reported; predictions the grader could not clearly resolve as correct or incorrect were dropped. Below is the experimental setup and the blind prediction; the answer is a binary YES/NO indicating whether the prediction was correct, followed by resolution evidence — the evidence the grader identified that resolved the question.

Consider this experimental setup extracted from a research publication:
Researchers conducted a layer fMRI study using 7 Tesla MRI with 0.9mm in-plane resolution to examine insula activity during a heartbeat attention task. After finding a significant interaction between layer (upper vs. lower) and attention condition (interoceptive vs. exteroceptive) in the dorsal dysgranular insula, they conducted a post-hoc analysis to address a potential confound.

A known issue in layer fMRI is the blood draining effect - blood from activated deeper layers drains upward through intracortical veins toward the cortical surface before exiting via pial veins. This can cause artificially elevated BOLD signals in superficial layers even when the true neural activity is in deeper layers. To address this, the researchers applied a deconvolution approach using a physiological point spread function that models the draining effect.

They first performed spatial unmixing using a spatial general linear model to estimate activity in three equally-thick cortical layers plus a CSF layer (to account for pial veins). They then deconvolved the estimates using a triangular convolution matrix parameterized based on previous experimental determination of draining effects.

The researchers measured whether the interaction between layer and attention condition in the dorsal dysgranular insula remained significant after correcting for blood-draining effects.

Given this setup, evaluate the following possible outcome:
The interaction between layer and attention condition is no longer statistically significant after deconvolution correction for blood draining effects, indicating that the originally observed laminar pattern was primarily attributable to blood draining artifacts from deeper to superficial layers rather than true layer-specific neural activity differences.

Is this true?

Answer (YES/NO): NO